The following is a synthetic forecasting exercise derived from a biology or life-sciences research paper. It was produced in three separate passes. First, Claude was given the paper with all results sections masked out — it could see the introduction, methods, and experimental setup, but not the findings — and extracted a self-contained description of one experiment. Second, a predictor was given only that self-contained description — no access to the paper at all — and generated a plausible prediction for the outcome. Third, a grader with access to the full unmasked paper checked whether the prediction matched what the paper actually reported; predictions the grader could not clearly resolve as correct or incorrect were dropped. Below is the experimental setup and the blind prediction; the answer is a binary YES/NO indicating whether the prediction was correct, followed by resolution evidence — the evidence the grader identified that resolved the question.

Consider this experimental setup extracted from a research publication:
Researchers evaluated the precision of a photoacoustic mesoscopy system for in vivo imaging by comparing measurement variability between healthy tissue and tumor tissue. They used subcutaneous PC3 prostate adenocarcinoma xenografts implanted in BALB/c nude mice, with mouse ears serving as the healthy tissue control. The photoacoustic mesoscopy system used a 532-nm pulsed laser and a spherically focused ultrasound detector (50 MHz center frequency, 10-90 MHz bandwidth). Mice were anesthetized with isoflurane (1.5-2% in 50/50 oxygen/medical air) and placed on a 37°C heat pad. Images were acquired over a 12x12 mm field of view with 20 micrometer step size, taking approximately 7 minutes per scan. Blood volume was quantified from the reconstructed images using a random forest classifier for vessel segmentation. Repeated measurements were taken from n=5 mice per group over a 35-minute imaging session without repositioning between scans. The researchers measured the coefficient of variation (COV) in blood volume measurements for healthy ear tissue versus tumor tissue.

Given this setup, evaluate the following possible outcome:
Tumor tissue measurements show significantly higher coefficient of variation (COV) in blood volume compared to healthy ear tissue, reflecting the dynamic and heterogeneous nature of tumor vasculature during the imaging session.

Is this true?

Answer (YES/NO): YES